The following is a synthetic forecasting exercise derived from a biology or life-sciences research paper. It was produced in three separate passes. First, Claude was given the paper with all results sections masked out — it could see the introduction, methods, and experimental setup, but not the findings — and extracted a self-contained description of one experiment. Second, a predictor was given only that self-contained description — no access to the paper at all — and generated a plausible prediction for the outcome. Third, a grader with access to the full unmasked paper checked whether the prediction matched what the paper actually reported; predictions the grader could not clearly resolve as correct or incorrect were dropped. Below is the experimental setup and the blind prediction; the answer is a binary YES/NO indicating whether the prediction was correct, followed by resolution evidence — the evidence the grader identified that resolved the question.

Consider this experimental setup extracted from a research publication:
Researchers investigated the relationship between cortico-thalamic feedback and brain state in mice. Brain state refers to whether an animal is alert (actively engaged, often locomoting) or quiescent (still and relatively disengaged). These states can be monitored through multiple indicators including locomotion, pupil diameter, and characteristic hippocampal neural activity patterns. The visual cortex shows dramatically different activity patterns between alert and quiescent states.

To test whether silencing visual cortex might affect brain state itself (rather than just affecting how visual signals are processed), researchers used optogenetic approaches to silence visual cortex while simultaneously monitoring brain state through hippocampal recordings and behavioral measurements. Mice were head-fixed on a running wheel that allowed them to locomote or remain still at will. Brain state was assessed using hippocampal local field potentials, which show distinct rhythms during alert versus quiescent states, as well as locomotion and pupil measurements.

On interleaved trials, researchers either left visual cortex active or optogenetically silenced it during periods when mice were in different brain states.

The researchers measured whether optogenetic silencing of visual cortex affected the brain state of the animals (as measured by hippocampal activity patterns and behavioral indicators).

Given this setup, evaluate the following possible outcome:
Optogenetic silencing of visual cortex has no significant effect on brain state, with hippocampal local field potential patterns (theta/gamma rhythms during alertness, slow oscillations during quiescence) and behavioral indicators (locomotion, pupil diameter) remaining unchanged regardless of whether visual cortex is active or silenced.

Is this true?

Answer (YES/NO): YES